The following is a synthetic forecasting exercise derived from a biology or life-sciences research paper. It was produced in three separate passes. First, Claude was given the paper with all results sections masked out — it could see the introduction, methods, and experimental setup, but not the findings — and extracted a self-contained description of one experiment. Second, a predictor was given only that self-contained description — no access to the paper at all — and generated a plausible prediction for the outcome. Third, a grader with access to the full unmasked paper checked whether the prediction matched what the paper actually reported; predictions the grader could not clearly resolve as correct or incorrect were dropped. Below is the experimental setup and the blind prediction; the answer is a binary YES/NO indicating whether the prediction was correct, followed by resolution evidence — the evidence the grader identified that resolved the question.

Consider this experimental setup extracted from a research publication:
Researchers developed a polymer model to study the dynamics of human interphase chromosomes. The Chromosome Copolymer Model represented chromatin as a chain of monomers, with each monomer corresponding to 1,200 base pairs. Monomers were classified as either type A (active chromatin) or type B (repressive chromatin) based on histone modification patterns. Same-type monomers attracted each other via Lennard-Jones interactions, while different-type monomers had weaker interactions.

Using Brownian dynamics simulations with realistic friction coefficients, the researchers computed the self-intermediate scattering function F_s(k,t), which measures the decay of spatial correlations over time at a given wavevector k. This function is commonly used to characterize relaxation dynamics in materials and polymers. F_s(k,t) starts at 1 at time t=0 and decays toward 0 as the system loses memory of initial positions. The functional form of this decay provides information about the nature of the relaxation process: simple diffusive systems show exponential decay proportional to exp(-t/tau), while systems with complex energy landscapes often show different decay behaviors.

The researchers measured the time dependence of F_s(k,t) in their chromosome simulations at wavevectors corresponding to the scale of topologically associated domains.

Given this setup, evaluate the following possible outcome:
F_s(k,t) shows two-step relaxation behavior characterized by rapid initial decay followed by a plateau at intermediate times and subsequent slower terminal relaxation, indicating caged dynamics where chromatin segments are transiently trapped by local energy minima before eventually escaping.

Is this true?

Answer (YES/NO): NO